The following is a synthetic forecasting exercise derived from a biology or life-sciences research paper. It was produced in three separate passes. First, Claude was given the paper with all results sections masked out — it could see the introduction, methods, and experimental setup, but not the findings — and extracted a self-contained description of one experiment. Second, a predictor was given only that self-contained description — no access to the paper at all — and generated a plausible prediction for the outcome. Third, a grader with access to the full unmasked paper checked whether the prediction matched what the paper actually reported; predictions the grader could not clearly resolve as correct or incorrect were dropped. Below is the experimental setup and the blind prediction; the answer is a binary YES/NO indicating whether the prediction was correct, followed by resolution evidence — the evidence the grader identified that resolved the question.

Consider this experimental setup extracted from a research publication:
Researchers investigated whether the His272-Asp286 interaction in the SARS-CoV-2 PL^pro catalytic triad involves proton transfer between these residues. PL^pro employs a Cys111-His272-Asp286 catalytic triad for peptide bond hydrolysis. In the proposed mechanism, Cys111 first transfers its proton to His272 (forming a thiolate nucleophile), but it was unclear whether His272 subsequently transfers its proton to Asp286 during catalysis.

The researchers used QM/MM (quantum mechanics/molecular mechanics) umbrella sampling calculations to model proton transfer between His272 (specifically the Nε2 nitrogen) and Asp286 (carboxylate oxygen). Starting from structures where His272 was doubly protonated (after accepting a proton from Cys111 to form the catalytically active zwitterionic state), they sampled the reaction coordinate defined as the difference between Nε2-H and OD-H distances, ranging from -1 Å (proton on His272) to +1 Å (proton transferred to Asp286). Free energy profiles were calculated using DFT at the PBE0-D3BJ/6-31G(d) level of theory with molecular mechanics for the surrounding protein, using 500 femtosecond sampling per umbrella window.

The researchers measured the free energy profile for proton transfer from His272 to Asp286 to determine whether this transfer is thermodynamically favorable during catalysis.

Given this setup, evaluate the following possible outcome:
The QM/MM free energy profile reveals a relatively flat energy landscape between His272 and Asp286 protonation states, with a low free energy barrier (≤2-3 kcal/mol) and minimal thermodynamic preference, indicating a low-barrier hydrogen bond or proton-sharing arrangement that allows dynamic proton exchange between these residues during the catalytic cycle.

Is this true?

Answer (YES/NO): NO